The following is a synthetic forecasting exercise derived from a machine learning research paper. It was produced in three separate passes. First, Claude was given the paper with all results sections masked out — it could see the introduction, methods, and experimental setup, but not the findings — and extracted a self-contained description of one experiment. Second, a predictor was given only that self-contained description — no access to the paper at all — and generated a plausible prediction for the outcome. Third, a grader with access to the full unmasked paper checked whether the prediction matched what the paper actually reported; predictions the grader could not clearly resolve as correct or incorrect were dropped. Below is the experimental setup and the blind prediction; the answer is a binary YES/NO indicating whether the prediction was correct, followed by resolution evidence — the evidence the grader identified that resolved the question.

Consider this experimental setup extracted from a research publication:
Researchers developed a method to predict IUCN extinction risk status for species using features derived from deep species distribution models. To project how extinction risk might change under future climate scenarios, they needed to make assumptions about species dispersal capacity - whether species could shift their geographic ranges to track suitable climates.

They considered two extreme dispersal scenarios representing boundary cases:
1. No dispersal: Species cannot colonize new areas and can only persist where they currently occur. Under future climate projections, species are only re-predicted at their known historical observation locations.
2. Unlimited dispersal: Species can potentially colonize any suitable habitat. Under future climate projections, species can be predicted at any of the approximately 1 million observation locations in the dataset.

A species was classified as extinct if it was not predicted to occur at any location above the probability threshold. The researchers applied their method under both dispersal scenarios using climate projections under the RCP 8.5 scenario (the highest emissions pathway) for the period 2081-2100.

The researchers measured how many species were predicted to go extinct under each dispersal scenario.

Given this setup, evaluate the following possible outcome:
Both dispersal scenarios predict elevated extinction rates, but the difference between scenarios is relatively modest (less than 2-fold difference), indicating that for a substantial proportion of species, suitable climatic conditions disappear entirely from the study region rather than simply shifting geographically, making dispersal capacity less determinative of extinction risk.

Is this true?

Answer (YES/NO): NO